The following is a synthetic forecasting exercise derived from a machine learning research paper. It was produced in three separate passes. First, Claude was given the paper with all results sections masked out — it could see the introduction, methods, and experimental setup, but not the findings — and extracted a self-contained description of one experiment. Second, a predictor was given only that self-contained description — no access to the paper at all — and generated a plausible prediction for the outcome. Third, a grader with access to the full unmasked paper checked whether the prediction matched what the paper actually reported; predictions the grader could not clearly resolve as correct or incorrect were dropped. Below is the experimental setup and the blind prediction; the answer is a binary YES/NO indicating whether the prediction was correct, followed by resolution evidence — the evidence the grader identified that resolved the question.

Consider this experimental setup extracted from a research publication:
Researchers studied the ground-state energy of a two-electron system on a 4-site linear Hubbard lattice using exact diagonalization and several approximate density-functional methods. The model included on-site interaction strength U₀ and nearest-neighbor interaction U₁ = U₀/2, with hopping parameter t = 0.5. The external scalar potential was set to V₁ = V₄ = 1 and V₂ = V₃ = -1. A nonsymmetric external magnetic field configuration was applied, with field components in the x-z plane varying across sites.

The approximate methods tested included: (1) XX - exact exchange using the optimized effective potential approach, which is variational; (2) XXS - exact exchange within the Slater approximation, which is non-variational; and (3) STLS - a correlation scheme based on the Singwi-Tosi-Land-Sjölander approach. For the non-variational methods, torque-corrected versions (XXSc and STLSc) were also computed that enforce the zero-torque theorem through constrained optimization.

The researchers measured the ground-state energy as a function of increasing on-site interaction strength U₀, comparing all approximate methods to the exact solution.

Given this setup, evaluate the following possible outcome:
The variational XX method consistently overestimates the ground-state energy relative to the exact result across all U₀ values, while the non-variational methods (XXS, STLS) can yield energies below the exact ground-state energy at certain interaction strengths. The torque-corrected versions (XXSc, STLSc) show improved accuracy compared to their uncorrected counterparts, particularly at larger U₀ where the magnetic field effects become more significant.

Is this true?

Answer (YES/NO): NO